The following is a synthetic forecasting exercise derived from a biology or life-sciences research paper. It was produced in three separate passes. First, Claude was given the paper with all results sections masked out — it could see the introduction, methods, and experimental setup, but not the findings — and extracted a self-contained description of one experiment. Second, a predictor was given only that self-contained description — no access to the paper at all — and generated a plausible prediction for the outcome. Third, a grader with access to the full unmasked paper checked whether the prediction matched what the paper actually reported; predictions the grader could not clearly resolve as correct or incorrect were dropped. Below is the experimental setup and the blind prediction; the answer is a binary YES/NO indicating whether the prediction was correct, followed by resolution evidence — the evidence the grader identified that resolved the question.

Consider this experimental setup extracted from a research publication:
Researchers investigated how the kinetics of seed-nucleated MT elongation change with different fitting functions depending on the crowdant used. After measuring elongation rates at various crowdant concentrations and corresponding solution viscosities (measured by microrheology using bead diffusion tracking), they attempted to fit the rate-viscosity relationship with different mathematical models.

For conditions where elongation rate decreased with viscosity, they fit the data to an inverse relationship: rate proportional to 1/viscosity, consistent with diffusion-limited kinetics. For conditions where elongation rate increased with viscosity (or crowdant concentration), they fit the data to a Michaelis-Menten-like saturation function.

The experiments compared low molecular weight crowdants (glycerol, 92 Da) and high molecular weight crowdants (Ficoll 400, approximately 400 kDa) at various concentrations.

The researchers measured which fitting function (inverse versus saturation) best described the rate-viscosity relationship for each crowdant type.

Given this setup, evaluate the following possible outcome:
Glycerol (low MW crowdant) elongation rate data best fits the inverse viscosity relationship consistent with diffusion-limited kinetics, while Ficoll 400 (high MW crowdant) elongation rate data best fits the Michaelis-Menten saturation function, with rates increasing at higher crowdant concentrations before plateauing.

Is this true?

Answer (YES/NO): YES